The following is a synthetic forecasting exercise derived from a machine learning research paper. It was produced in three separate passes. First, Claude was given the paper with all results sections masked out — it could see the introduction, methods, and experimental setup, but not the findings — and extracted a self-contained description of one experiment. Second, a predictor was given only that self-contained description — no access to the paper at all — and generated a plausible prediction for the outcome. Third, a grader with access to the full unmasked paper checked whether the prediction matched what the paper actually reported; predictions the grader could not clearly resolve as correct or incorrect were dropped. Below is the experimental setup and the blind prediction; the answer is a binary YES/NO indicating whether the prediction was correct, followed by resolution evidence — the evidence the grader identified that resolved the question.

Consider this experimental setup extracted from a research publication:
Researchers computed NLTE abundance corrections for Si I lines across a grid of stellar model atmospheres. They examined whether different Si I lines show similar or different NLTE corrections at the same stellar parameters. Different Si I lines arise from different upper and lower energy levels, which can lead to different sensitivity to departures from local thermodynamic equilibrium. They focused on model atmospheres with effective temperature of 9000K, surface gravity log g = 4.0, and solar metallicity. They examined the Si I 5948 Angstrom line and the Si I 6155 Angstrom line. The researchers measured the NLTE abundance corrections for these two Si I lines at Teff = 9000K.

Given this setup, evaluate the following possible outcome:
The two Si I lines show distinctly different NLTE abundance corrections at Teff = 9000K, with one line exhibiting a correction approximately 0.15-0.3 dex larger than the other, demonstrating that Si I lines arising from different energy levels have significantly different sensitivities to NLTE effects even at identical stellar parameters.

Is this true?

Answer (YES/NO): YES